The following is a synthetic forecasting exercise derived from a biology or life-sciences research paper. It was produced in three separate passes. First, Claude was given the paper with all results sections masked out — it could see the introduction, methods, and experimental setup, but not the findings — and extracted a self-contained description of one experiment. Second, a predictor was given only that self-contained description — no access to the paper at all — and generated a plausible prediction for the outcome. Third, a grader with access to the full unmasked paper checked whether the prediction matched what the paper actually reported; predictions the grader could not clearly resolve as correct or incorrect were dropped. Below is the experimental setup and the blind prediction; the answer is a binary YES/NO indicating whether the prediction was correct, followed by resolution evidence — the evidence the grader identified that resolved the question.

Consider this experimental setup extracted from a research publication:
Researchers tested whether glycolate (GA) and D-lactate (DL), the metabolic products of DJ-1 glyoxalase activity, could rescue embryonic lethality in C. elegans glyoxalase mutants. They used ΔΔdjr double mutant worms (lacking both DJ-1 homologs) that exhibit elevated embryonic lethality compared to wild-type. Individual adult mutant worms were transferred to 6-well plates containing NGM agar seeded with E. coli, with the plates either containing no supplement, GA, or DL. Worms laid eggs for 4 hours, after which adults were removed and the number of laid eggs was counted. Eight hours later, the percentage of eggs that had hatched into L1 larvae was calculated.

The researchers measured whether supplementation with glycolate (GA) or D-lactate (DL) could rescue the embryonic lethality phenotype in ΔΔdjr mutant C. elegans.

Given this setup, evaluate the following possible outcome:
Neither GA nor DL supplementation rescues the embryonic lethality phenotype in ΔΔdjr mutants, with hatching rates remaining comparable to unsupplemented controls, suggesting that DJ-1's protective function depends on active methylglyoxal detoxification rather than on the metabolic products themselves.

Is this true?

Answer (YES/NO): NO